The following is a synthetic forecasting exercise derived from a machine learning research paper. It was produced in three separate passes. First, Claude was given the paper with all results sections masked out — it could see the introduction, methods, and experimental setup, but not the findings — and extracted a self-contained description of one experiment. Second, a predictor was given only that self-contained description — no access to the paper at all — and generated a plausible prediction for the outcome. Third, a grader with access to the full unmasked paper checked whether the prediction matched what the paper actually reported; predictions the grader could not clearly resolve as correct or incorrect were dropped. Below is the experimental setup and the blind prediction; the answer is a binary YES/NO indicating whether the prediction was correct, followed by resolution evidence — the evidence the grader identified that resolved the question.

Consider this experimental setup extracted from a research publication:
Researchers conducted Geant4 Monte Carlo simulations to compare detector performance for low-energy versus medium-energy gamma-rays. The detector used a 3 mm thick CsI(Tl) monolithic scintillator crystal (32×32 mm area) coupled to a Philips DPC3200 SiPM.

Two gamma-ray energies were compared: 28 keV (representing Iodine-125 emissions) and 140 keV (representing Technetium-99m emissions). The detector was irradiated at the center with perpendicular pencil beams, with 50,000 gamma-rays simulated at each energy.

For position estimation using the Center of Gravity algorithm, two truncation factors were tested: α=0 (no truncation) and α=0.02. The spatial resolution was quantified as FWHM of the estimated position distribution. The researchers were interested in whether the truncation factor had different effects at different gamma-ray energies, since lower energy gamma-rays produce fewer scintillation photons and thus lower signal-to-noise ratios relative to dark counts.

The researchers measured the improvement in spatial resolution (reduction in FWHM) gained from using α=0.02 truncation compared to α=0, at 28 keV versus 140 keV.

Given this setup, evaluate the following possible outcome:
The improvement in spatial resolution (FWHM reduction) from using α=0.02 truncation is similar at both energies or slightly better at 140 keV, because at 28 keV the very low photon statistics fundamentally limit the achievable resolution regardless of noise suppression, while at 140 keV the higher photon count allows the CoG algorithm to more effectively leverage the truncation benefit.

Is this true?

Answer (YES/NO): NO